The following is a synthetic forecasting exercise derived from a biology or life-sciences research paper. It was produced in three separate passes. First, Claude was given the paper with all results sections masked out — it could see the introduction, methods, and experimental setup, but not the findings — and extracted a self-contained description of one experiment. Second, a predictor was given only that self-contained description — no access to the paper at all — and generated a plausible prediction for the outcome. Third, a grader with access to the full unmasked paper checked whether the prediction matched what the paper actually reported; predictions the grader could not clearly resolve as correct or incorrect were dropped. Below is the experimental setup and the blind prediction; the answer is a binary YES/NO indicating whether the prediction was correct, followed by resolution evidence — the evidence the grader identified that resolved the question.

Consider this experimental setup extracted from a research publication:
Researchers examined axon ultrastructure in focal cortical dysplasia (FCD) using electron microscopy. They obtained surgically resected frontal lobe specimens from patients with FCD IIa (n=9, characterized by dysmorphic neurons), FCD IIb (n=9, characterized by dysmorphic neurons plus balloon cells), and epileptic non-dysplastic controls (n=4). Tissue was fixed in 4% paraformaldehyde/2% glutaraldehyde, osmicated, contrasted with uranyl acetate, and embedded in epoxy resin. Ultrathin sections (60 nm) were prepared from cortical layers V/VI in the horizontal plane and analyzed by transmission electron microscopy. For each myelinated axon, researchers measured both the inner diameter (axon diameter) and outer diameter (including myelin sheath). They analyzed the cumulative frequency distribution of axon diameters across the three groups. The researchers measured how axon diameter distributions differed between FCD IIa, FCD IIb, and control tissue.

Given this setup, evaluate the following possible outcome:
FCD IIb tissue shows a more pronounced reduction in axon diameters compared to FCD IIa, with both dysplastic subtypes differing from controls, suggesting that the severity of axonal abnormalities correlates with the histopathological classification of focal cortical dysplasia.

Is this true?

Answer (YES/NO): NO